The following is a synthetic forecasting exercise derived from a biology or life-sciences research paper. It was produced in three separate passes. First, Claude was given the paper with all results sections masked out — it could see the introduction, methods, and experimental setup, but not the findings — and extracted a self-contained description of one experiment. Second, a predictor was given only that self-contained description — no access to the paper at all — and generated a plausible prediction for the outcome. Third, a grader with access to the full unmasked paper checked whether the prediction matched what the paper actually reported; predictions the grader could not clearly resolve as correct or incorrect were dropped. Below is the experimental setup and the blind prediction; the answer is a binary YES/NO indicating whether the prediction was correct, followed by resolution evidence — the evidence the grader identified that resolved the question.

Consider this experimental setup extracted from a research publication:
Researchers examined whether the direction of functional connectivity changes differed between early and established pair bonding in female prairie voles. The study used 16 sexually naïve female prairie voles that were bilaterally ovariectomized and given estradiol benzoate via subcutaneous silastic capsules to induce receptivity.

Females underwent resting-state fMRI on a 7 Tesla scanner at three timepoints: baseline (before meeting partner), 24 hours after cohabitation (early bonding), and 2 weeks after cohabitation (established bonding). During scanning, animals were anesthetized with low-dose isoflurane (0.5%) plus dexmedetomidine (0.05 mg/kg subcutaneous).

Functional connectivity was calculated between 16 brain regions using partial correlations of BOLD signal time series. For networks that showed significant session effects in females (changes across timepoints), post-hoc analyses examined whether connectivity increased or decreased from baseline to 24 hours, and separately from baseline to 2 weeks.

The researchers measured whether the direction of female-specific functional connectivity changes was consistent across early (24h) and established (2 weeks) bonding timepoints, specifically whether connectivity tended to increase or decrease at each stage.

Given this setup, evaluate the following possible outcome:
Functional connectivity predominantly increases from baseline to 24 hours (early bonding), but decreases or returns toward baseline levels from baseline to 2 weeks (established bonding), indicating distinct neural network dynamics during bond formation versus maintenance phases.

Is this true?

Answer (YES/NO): YES